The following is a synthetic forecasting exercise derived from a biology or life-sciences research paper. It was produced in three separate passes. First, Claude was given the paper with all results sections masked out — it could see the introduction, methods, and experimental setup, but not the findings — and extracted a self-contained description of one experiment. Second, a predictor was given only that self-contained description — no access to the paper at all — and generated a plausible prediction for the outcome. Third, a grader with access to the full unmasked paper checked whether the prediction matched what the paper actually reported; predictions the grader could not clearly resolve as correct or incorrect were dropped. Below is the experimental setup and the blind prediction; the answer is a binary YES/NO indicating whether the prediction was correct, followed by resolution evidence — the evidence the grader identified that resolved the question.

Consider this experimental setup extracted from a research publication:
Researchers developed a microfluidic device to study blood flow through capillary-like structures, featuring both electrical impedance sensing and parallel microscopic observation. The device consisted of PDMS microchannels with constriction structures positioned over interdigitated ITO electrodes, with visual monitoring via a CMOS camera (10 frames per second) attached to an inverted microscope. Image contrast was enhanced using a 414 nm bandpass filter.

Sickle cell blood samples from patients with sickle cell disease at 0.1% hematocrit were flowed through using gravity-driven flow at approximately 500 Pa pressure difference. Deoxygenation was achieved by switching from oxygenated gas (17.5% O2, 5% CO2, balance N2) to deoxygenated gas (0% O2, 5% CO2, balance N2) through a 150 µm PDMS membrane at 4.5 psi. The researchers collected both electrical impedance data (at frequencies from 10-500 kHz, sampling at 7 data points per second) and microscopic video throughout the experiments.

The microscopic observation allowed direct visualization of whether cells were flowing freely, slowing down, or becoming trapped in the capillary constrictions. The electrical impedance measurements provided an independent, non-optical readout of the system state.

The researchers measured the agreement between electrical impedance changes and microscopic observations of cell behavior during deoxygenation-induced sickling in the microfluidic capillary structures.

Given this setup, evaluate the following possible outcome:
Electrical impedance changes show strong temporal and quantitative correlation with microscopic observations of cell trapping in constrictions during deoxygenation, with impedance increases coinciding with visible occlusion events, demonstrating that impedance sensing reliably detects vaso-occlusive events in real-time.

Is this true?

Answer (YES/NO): YES